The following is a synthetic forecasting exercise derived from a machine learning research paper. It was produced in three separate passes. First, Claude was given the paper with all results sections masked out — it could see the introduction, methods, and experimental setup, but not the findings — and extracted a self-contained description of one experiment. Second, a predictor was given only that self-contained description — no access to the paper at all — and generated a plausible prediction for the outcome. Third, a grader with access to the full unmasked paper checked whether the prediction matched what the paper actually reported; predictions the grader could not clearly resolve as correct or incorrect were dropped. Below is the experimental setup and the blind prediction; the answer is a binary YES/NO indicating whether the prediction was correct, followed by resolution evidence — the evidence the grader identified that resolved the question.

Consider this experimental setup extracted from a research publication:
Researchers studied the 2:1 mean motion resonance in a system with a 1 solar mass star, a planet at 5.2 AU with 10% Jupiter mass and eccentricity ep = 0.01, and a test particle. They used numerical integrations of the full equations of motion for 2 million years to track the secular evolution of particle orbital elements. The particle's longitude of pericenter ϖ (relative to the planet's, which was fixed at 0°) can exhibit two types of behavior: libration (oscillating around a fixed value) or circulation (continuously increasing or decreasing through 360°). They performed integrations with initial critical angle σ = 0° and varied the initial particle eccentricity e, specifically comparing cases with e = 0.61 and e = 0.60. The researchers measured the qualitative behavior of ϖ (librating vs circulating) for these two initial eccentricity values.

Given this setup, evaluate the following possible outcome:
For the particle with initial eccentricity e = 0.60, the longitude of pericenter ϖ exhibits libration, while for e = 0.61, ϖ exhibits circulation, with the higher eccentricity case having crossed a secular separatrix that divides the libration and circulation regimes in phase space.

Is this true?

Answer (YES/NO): NO